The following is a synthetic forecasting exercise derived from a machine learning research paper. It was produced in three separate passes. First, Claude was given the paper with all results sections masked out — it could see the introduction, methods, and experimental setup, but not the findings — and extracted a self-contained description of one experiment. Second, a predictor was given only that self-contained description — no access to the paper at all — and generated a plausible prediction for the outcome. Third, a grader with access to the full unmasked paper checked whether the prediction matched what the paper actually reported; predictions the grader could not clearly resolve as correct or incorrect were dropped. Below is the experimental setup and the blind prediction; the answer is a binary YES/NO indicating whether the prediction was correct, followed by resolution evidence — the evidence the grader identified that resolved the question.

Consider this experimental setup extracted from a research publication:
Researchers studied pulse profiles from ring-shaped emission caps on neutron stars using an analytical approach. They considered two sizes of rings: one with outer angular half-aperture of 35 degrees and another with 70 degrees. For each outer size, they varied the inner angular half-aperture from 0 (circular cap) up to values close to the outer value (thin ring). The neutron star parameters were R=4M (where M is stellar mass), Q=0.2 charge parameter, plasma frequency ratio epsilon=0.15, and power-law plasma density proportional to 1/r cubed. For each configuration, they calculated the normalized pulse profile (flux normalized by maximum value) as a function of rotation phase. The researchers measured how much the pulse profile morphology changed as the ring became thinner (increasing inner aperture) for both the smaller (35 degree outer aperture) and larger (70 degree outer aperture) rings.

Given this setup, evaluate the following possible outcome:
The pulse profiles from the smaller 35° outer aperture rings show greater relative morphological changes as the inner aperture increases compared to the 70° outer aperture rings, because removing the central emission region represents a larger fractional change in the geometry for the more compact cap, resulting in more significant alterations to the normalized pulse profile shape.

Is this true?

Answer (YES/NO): NO